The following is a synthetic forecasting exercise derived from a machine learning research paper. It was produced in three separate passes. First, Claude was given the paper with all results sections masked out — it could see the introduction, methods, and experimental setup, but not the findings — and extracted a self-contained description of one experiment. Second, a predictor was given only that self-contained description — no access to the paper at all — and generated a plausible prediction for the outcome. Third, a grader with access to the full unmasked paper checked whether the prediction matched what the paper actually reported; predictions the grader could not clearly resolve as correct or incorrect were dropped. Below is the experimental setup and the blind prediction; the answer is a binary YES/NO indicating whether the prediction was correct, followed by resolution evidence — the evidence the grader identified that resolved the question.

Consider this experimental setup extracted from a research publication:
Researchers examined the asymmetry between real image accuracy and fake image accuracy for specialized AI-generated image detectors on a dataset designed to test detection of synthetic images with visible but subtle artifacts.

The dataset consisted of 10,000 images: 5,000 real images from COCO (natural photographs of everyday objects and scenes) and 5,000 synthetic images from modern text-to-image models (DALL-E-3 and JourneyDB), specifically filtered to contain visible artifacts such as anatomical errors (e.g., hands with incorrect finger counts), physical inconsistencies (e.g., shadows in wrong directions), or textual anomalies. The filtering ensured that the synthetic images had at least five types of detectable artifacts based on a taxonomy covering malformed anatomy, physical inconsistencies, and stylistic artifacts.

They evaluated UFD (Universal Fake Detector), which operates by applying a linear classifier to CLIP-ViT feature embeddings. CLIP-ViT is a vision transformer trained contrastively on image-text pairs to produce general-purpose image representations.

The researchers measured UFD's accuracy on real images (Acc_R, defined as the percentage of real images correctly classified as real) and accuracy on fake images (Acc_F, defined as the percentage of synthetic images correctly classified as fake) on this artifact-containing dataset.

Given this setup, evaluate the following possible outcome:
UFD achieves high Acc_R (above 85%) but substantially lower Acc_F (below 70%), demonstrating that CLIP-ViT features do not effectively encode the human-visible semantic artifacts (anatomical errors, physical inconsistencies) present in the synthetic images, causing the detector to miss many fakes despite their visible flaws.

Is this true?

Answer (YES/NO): YES